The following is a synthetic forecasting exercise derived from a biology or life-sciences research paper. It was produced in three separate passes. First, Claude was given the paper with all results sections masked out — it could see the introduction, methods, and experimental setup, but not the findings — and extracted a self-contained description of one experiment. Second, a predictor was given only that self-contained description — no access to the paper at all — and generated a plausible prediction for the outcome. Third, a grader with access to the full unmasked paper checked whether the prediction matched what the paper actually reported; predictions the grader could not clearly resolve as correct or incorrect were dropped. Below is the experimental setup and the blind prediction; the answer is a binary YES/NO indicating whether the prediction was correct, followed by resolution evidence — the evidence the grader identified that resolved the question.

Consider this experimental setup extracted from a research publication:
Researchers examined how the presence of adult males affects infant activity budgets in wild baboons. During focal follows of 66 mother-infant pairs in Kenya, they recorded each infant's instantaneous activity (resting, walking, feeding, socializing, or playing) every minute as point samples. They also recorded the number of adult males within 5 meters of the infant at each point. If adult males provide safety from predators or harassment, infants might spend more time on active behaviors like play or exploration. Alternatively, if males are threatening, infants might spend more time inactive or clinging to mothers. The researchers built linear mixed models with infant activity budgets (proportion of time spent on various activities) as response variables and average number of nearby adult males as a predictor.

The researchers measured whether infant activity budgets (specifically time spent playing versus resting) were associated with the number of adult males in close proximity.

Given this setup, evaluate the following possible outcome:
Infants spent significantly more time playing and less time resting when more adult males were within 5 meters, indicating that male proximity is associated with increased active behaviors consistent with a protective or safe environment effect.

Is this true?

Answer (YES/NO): YES